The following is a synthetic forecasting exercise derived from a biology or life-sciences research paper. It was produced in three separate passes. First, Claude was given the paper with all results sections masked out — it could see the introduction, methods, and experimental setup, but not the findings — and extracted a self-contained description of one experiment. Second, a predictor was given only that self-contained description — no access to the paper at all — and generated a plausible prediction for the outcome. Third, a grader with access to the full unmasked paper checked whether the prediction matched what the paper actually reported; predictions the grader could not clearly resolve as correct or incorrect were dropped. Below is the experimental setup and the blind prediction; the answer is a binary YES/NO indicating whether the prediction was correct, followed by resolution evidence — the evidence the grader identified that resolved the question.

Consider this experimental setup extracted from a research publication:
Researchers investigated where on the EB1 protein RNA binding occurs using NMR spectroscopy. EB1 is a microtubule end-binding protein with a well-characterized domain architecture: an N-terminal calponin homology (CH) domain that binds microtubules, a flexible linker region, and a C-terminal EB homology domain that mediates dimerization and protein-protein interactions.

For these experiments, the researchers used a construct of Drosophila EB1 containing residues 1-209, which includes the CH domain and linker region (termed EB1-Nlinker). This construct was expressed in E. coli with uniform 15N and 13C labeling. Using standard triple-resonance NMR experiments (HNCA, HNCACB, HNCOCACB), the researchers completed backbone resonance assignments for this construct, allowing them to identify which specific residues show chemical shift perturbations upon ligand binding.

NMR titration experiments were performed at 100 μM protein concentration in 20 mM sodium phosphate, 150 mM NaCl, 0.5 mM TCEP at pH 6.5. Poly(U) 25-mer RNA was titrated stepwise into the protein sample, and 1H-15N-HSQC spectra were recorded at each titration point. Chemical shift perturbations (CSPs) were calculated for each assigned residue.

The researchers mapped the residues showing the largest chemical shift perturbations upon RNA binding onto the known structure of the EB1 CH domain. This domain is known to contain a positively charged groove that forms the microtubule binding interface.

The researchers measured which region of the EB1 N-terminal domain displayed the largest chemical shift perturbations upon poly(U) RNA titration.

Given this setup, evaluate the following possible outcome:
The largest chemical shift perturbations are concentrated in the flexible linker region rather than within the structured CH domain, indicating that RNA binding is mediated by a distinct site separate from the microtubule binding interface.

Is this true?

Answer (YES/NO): NO